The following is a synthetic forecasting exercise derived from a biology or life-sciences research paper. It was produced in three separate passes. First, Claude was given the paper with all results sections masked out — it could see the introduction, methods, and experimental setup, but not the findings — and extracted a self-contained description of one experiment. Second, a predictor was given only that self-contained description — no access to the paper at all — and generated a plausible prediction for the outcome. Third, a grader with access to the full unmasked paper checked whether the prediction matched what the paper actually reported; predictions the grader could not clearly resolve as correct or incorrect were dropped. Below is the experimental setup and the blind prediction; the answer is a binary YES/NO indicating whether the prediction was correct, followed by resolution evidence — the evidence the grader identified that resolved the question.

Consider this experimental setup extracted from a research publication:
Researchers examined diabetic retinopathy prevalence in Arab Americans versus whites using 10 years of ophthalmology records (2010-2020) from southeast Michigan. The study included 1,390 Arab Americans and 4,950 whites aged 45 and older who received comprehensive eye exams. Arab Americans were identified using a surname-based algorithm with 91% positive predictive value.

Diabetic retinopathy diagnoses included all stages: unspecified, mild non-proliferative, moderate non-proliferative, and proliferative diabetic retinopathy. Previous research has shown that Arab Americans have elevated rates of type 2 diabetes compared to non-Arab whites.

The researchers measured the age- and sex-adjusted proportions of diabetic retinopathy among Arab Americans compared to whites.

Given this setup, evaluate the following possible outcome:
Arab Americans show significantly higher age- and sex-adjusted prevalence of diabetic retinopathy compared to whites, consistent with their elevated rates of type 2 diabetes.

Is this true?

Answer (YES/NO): YES